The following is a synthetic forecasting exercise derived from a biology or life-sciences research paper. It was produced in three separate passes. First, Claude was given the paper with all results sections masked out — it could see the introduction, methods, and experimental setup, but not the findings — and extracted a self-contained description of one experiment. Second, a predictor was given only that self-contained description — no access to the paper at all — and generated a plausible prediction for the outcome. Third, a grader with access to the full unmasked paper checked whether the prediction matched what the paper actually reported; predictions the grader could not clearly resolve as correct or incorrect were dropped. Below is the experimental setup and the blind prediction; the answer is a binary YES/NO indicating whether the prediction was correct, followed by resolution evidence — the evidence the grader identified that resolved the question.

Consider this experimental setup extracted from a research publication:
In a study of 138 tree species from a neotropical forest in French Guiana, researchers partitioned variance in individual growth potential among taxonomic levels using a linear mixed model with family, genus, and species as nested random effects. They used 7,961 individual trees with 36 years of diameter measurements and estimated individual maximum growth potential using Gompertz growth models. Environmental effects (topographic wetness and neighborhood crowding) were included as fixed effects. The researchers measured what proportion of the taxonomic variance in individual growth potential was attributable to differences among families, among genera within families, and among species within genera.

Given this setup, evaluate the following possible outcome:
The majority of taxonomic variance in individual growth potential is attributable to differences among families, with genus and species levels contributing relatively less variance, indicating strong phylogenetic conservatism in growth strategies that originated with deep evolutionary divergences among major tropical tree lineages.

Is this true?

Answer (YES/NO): NO